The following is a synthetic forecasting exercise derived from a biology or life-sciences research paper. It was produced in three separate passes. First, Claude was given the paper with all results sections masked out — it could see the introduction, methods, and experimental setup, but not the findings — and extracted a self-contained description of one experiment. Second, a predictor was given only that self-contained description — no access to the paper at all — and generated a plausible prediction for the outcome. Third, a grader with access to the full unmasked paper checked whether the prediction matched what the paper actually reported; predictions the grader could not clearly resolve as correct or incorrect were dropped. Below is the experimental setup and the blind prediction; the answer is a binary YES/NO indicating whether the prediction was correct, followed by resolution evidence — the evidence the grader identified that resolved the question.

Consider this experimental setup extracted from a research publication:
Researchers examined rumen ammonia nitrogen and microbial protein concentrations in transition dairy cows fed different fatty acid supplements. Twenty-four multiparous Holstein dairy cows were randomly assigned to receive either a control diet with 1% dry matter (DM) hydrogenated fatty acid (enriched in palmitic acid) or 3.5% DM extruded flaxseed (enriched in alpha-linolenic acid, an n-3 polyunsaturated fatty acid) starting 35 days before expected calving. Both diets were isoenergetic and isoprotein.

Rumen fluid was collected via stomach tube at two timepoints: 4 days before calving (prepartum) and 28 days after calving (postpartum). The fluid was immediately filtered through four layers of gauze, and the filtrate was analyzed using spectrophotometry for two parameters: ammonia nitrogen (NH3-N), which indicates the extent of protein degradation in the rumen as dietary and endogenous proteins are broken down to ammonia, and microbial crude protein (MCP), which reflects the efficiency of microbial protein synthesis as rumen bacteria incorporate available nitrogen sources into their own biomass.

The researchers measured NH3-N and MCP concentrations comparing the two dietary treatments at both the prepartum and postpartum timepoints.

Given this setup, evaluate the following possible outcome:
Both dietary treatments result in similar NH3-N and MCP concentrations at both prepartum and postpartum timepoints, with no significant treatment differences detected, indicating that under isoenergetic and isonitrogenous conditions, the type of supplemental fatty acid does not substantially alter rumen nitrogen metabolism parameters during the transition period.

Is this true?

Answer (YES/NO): NO